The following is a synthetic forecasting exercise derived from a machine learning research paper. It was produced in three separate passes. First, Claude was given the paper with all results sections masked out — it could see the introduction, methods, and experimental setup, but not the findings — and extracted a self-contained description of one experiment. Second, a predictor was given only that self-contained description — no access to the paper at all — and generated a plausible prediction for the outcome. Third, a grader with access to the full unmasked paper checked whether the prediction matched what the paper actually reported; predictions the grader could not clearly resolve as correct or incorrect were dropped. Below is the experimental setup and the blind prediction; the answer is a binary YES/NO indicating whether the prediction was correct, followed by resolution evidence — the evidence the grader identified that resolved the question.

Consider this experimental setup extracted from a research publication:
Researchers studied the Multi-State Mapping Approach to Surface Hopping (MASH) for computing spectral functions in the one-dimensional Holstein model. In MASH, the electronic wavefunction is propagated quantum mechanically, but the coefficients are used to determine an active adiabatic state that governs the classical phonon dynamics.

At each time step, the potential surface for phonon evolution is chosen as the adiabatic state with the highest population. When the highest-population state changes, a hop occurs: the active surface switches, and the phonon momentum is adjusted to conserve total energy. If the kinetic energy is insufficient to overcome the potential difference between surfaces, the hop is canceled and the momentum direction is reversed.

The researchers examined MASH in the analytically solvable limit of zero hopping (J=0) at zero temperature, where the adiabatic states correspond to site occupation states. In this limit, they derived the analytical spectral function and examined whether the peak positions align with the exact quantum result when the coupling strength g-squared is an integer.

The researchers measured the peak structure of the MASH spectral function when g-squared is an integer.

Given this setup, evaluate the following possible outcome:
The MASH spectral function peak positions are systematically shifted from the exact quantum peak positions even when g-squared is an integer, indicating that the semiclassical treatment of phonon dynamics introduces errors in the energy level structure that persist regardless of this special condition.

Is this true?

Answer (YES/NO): NO